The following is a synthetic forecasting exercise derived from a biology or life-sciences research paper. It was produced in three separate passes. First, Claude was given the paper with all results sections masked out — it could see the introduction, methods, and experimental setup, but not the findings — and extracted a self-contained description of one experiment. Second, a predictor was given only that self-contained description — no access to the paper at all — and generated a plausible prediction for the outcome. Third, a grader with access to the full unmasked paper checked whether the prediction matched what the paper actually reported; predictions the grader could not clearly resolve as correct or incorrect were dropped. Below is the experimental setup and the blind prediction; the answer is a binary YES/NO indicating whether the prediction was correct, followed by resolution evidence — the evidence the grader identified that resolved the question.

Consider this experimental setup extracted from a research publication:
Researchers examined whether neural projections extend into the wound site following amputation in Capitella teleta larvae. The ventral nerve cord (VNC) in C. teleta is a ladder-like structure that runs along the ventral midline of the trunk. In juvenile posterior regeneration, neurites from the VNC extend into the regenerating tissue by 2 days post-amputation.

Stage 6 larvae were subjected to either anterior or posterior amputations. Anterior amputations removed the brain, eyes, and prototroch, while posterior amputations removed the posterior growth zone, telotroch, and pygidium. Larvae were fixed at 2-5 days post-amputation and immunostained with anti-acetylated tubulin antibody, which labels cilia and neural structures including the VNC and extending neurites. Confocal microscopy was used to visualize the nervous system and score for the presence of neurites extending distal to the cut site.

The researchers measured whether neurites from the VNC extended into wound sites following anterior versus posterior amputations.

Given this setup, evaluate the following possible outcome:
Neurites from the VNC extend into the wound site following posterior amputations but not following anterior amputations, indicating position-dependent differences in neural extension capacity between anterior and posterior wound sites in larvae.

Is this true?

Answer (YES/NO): YES